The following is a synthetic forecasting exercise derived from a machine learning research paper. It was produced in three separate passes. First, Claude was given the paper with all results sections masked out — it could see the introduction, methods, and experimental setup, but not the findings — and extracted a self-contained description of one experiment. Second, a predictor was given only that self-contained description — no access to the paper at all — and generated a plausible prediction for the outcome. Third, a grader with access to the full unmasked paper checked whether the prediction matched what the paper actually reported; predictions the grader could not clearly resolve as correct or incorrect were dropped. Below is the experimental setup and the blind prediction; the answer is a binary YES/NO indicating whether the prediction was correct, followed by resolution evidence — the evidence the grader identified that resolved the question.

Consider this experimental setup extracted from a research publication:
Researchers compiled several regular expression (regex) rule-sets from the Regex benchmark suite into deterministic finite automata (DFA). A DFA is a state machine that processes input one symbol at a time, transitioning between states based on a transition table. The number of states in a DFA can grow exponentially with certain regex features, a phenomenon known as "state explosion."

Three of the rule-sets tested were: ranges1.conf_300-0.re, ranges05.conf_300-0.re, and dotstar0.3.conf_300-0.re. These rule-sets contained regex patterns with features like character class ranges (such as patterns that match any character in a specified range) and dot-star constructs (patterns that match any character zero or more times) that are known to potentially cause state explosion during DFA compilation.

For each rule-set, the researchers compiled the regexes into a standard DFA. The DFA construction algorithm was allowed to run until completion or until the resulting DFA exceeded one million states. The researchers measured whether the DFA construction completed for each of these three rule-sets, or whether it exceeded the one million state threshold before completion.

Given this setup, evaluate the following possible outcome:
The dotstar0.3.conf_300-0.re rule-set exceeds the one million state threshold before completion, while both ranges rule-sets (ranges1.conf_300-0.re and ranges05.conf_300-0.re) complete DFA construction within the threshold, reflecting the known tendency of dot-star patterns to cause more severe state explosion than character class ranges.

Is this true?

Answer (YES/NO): NO